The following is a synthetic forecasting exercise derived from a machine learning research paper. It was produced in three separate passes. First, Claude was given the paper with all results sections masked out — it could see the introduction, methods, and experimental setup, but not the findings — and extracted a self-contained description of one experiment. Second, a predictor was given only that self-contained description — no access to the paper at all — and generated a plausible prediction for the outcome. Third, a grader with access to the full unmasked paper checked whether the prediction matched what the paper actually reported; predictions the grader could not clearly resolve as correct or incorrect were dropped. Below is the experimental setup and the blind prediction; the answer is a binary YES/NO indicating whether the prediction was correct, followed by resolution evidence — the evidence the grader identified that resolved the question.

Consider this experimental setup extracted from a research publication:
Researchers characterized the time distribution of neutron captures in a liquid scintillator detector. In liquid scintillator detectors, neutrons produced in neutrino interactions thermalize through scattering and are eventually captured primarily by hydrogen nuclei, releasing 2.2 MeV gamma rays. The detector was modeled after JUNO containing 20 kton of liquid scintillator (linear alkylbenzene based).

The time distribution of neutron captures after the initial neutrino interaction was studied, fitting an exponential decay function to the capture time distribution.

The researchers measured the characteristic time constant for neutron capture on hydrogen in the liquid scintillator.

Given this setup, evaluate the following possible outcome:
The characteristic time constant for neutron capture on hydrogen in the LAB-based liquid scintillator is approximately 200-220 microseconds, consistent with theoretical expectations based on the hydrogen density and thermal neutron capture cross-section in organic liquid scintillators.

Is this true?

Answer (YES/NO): YES